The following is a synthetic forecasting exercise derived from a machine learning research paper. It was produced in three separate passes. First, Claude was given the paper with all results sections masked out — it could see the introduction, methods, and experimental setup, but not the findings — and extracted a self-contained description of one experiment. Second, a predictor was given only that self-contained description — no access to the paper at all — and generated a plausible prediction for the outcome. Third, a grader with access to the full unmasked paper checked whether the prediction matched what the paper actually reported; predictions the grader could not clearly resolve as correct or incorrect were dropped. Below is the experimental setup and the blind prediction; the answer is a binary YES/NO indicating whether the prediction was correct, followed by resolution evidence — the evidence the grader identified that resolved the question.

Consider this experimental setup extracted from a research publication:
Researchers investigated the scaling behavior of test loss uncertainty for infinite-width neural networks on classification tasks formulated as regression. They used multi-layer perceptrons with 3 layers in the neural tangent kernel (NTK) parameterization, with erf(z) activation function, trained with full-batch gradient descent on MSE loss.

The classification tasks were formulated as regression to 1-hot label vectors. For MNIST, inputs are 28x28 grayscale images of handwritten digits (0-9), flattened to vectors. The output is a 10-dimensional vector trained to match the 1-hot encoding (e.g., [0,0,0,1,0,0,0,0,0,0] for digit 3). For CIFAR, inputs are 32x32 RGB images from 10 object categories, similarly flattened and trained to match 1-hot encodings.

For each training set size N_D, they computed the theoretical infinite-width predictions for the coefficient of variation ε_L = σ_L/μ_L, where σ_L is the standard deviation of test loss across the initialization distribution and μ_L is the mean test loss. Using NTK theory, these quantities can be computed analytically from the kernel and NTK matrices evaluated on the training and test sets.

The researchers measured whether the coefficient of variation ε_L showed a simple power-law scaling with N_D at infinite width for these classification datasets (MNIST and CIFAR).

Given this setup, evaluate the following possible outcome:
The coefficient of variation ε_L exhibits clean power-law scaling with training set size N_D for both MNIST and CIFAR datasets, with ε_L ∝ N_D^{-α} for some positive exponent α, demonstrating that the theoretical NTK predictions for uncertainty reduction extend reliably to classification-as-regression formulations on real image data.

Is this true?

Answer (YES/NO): NO